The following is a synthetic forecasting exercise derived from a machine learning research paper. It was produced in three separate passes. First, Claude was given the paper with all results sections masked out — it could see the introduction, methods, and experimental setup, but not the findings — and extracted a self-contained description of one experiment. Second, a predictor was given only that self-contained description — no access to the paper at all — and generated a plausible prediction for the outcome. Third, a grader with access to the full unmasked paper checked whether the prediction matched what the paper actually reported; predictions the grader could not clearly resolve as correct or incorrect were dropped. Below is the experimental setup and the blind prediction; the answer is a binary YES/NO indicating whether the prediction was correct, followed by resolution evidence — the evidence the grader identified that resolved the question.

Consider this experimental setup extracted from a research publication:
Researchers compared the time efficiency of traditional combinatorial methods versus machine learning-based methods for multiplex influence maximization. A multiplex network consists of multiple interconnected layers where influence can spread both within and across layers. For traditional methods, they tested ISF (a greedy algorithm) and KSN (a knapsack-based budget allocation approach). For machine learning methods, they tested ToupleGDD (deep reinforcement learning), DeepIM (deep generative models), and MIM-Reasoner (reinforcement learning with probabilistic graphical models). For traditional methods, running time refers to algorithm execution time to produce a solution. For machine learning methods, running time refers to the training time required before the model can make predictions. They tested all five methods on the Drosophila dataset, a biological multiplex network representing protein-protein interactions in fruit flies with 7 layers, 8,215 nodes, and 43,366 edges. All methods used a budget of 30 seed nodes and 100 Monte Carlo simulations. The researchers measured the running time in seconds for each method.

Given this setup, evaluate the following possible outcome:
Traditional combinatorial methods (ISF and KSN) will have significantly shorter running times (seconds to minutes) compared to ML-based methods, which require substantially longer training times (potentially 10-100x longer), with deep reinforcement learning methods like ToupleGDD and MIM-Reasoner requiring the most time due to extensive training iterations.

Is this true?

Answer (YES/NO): NO